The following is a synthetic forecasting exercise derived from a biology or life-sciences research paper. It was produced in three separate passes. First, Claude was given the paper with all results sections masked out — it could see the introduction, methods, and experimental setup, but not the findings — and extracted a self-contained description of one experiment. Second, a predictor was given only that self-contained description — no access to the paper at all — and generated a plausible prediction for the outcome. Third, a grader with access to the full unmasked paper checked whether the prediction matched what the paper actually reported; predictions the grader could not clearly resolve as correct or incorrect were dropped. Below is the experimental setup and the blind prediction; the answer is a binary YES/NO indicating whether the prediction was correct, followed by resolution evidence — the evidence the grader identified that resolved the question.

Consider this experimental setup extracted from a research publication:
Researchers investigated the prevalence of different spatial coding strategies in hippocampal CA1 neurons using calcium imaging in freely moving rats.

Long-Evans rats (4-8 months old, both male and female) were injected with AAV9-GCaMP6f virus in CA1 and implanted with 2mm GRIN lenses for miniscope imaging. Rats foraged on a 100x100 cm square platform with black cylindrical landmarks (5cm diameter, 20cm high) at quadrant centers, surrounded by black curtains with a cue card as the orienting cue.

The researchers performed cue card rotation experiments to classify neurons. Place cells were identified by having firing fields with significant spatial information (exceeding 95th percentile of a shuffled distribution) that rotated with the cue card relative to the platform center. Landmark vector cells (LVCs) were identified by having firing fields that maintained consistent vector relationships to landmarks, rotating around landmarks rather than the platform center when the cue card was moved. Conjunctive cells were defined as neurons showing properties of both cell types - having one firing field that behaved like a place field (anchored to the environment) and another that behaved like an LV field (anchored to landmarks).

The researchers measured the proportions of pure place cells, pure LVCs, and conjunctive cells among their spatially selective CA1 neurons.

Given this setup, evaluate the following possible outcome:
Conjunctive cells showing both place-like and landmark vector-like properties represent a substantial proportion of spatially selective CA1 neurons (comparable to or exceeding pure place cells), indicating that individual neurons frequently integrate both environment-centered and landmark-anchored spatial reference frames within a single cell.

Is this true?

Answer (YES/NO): NO